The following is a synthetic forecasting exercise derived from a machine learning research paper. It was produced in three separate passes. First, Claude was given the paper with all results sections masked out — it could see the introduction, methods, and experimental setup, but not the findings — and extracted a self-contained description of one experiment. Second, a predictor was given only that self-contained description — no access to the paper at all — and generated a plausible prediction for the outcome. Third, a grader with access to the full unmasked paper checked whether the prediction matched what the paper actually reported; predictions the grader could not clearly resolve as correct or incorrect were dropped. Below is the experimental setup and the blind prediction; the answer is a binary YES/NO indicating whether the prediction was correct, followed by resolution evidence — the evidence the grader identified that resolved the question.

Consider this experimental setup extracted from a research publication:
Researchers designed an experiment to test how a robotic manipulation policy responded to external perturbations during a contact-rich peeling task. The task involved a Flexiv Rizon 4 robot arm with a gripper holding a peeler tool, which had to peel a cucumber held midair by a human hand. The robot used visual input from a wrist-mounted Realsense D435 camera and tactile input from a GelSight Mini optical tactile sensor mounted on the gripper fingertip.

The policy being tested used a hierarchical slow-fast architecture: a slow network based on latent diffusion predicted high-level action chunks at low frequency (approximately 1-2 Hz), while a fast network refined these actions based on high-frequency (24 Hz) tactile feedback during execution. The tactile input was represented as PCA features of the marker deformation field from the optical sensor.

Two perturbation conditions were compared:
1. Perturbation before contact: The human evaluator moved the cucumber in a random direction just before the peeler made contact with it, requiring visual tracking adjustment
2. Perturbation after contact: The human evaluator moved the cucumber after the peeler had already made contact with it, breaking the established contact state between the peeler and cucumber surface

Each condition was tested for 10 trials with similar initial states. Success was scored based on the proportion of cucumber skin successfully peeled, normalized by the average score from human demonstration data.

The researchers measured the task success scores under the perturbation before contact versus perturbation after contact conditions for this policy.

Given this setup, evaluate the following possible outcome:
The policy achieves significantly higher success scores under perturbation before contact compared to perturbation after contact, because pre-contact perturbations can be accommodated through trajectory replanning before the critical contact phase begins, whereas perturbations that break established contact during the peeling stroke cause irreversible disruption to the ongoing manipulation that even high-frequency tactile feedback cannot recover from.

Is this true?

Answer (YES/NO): YES